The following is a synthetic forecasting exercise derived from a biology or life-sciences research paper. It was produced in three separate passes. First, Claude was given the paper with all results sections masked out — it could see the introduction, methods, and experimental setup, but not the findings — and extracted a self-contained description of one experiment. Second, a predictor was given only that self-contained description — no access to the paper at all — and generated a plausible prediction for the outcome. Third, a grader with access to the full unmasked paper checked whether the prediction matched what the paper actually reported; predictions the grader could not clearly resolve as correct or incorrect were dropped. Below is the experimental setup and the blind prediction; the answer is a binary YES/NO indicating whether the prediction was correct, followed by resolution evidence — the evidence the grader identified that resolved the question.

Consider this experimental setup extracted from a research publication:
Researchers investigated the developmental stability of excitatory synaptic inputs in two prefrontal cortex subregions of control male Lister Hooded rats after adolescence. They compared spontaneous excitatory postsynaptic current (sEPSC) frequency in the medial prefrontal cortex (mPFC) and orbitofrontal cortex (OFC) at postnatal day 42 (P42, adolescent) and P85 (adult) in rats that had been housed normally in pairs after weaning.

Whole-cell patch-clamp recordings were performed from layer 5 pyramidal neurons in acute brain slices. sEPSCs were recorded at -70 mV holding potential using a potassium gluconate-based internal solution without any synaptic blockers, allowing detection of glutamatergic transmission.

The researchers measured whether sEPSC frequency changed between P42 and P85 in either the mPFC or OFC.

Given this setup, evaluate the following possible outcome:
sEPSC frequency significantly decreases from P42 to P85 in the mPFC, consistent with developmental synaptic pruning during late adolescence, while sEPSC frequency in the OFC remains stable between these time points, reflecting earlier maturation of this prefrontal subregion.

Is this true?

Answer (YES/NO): NO